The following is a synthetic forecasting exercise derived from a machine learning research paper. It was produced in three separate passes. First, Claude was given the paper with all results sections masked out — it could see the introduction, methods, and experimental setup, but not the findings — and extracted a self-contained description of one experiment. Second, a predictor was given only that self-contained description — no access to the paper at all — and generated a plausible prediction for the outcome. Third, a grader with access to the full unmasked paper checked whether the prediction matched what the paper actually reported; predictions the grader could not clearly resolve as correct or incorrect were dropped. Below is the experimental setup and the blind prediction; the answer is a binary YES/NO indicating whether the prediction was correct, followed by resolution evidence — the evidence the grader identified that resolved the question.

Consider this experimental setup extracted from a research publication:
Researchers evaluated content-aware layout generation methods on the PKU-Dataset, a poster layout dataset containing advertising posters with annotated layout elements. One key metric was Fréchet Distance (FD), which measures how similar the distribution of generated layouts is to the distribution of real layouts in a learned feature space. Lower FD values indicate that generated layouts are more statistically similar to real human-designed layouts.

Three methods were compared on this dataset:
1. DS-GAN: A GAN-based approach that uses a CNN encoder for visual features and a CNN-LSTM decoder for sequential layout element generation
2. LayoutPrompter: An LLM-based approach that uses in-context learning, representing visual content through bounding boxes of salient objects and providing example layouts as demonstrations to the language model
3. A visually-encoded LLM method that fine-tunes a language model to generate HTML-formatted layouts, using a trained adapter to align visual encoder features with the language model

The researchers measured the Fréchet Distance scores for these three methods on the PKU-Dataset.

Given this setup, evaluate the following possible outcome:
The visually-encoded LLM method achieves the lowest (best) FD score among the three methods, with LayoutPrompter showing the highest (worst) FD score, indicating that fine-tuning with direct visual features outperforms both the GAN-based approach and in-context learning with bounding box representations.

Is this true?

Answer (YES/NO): NO